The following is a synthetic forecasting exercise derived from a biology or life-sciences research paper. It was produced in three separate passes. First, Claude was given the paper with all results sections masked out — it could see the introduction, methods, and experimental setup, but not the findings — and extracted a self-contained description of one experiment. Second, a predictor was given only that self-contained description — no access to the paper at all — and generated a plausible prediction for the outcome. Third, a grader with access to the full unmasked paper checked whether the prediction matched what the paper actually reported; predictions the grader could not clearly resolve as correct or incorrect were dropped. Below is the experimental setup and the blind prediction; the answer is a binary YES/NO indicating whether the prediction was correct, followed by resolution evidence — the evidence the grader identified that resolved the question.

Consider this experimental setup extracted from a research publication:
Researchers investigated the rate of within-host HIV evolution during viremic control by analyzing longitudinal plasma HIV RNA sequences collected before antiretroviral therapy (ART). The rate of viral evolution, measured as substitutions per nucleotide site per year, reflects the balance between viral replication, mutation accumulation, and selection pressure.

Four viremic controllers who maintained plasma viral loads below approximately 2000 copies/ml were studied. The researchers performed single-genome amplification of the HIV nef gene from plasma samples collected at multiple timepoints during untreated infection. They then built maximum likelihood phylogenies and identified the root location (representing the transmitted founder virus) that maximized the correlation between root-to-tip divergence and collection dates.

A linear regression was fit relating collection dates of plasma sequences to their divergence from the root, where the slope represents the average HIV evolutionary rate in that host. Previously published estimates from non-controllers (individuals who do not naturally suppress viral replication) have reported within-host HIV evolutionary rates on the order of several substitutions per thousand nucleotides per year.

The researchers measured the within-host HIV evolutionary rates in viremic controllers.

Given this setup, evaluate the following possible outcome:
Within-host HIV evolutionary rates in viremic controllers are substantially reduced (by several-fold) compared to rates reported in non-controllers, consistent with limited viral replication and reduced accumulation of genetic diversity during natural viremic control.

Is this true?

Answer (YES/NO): NO